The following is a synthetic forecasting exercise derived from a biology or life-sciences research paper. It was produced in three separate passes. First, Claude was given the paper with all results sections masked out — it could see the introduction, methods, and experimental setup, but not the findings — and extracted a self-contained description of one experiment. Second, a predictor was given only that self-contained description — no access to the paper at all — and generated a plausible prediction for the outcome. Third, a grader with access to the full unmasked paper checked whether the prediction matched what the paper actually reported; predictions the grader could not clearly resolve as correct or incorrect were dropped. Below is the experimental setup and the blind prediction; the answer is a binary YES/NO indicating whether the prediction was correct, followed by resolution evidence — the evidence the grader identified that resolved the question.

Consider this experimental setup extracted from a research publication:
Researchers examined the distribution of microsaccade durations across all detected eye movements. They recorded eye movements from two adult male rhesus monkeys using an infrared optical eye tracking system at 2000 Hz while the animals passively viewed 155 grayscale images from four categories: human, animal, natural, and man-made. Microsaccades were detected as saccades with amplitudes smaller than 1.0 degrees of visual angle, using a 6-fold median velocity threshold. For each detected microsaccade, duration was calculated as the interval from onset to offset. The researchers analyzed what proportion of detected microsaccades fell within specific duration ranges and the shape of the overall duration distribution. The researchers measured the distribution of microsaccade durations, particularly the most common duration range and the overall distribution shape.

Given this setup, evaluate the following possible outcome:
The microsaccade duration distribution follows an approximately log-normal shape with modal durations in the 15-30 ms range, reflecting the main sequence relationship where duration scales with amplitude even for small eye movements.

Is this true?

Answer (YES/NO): NO